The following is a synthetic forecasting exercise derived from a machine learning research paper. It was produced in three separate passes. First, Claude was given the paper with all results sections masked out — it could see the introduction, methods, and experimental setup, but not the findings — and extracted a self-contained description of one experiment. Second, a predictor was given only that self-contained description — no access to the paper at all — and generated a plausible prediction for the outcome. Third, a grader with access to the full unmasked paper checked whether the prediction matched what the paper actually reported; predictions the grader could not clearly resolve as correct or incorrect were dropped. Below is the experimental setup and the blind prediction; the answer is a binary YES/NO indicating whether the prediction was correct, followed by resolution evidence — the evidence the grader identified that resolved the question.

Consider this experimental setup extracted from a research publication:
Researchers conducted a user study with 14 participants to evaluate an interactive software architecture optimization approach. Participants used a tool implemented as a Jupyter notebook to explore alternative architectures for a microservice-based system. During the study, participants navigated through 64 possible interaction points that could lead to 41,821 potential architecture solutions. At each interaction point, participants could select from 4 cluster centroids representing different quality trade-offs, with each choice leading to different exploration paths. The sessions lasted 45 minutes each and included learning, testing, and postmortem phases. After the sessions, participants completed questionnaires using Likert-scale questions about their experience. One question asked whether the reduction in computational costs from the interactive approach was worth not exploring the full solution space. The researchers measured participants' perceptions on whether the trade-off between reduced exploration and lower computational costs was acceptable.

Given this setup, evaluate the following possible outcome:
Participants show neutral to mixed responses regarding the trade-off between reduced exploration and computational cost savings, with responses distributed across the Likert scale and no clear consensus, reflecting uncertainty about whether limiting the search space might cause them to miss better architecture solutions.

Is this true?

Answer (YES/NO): NO